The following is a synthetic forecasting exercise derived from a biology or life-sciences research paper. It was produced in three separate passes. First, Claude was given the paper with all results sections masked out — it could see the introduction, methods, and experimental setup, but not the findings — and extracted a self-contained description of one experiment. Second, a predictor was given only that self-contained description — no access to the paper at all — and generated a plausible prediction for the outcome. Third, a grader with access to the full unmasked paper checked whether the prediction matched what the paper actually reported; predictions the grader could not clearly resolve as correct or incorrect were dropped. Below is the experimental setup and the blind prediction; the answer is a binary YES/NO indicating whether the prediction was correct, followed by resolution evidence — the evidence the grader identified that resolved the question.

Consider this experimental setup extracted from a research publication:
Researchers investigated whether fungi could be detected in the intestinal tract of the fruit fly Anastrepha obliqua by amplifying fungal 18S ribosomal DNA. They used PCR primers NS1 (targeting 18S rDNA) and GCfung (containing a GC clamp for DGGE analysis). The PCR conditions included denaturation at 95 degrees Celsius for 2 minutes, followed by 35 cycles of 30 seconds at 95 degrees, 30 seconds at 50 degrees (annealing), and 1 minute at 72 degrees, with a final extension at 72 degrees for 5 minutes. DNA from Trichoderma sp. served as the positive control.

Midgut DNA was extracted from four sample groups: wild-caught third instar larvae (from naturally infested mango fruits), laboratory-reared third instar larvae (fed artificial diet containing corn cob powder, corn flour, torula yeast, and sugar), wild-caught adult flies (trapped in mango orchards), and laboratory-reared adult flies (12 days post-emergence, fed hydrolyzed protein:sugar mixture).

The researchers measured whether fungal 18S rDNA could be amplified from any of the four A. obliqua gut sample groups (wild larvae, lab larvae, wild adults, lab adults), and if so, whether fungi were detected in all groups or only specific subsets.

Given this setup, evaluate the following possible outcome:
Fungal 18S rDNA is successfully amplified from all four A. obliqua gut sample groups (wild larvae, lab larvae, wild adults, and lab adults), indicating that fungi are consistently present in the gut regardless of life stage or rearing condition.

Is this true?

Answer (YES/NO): NO